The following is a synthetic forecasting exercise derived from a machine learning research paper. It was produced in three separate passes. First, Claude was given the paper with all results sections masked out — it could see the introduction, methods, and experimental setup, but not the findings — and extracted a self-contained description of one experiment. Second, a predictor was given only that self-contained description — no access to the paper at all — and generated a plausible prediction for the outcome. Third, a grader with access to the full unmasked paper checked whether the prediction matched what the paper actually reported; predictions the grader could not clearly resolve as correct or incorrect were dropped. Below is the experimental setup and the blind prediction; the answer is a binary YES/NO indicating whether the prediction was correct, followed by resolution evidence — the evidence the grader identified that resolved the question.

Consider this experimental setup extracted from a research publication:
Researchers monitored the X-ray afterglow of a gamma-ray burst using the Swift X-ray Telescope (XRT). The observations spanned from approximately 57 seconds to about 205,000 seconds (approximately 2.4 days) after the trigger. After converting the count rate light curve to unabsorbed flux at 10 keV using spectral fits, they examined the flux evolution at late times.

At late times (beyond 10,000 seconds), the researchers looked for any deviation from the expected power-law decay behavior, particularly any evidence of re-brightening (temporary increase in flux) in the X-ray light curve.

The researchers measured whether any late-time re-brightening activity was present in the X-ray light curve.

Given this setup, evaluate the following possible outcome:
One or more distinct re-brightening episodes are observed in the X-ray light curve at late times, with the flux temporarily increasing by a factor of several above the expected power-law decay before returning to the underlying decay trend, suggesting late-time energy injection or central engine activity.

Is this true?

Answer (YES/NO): YES